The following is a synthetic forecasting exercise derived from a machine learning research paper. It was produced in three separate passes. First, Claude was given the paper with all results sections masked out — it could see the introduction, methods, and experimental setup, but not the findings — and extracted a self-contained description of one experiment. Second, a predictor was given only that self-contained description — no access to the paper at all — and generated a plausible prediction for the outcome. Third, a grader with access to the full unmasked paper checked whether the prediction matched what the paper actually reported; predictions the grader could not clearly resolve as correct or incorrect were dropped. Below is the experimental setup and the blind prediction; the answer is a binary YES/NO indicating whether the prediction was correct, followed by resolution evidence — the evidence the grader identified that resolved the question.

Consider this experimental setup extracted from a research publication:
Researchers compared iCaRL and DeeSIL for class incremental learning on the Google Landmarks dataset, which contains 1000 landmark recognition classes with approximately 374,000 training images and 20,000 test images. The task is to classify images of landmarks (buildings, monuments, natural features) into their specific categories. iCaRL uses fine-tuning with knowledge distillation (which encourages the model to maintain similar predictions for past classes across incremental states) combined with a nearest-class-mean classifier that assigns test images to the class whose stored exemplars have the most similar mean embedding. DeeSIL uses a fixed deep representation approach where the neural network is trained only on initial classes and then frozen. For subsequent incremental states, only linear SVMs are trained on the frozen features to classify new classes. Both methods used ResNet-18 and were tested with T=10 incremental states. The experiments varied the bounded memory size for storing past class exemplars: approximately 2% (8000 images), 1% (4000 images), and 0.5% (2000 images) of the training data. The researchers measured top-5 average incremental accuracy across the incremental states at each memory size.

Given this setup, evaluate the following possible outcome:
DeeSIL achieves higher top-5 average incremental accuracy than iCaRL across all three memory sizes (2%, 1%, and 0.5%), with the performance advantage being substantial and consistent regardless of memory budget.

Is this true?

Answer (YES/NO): NO